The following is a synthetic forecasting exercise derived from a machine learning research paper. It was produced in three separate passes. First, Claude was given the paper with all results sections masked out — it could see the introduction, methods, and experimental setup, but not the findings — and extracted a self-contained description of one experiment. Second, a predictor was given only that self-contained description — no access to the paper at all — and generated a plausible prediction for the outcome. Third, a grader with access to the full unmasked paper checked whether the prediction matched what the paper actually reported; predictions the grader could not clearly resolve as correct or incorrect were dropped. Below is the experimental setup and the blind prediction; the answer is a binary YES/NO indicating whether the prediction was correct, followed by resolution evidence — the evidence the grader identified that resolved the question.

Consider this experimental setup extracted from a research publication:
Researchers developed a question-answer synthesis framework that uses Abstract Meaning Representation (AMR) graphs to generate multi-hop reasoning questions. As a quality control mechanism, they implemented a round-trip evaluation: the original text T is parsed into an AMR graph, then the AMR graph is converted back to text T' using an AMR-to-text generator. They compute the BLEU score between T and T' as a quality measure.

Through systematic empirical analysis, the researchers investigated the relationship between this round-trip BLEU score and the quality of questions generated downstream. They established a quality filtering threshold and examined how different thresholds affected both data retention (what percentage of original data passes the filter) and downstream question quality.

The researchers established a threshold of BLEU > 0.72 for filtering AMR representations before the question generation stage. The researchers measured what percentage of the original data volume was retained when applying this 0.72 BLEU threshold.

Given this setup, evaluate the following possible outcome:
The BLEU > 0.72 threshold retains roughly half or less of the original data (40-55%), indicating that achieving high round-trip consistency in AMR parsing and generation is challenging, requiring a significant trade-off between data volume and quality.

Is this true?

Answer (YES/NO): NO